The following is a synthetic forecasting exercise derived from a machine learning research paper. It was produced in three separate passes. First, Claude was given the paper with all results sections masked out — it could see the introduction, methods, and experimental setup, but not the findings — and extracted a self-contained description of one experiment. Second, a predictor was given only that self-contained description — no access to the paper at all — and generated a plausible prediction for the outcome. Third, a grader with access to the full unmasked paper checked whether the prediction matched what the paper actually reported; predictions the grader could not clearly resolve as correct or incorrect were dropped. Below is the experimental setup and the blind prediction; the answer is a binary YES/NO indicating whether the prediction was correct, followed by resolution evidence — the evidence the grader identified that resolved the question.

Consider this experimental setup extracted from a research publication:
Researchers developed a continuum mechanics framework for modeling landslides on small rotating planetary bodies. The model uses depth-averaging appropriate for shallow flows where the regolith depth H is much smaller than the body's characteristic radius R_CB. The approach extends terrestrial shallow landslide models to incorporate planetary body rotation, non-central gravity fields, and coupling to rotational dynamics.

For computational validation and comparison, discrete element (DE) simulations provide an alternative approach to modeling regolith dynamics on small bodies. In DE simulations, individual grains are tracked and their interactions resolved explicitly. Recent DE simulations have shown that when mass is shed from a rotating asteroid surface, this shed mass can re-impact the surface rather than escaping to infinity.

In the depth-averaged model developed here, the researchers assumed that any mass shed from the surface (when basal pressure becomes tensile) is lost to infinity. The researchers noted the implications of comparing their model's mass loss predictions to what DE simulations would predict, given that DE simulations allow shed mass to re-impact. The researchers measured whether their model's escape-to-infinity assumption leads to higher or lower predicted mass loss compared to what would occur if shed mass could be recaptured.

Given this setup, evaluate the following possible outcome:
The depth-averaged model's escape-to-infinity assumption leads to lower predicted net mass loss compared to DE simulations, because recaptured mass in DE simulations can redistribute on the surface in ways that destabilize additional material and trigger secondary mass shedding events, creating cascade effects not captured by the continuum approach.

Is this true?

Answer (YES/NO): NO